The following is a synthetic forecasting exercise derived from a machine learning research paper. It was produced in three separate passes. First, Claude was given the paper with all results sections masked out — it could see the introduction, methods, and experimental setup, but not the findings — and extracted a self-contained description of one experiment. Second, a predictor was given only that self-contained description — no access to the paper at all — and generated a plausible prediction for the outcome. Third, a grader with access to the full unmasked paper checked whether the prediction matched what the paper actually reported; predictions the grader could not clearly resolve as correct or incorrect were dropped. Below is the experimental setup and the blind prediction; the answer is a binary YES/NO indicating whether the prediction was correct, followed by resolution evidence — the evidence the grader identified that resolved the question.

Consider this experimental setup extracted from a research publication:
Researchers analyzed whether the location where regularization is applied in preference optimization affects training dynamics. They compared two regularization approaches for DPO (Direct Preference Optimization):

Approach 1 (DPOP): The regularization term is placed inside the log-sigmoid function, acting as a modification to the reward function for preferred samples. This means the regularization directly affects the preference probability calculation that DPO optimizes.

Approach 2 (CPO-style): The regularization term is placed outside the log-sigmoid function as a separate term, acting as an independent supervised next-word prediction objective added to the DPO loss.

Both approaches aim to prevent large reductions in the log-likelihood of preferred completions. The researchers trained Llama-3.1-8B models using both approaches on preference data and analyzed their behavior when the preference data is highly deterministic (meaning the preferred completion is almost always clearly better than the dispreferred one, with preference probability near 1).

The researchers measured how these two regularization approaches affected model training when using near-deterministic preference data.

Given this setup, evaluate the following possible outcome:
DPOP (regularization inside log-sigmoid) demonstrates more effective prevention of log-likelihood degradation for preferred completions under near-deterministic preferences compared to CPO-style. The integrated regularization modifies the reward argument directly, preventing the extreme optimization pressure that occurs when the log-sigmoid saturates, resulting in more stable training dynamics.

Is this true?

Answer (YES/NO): NO